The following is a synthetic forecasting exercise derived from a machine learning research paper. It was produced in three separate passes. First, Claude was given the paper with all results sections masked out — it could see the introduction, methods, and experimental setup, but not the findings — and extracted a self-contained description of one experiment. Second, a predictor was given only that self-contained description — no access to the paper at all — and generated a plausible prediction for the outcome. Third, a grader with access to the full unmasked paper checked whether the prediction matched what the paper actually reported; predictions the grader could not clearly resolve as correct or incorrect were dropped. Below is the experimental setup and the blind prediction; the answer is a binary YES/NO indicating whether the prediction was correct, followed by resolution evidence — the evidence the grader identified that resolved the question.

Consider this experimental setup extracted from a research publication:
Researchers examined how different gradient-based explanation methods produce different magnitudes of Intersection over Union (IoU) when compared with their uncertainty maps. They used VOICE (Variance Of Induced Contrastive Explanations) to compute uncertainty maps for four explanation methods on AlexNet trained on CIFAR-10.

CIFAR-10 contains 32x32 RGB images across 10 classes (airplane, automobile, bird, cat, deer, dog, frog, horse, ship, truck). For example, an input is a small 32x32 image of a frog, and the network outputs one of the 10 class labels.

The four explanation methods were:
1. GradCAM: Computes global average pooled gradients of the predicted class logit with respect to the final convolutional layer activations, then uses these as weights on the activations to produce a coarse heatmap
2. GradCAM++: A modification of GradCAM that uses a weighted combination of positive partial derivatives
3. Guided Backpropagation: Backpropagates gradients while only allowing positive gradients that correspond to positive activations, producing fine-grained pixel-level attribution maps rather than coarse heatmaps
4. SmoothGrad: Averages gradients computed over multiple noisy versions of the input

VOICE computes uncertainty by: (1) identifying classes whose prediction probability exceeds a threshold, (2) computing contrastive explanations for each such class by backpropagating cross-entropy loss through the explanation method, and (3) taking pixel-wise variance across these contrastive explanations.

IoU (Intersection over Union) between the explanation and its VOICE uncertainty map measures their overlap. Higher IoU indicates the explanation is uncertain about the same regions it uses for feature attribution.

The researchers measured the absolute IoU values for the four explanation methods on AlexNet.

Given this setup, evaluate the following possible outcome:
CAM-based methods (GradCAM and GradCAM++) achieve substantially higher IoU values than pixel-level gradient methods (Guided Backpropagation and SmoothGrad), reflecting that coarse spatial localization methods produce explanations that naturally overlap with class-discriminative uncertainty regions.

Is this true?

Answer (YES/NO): NO